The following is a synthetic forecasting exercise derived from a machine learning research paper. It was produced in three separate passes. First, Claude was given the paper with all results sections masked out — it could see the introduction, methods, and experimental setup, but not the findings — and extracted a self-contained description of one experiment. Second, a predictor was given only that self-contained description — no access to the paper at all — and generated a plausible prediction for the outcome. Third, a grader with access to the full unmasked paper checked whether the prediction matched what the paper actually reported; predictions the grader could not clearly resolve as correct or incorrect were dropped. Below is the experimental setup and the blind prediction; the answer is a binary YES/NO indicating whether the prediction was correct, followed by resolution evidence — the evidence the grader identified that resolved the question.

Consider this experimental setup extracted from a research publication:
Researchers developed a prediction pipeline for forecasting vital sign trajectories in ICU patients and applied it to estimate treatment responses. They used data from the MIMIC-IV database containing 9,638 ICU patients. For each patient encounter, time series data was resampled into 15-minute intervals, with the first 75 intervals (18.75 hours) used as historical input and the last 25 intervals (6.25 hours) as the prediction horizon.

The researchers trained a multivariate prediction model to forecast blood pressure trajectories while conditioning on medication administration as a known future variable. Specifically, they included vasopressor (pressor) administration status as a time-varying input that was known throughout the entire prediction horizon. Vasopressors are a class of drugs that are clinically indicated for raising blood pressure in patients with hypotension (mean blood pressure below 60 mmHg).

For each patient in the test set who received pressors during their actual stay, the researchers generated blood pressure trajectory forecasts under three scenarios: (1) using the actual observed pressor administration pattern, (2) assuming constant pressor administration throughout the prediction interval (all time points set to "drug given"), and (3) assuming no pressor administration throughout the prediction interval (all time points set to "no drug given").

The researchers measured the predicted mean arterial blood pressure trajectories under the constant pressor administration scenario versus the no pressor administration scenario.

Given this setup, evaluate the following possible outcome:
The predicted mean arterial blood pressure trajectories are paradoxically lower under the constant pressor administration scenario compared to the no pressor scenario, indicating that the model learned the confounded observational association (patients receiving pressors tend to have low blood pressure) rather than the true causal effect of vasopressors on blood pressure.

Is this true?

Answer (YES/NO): NO